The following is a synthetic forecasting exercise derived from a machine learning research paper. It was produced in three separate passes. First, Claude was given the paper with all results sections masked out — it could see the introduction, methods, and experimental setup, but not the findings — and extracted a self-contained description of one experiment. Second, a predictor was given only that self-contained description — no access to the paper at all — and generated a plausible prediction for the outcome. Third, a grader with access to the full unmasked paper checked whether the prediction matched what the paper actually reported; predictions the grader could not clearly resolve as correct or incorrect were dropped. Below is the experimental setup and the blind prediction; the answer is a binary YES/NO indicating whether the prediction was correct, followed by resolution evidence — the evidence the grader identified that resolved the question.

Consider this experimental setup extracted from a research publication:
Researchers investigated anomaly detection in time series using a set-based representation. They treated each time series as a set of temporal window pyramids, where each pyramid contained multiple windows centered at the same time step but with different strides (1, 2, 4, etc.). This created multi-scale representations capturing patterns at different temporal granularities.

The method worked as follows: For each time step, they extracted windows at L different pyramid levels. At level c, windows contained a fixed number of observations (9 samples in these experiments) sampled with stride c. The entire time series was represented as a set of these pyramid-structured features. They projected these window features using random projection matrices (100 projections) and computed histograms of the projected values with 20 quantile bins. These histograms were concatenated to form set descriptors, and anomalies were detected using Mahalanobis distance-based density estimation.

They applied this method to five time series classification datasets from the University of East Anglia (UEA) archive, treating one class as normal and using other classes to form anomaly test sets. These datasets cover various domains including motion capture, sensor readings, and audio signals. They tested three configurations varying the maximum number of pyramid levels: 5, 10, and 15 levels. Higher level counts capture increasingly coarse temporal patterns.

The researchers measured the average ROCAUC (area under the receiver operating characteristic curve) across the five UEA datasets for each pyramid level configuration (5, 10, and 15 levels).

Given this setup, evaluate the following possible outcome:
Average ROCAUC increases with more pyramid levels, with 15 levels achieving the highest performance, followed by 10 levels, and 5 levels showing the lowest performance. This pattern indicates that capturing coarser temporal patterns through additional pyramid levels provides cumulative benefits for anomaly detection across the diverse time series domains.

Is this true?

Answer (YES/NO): NO